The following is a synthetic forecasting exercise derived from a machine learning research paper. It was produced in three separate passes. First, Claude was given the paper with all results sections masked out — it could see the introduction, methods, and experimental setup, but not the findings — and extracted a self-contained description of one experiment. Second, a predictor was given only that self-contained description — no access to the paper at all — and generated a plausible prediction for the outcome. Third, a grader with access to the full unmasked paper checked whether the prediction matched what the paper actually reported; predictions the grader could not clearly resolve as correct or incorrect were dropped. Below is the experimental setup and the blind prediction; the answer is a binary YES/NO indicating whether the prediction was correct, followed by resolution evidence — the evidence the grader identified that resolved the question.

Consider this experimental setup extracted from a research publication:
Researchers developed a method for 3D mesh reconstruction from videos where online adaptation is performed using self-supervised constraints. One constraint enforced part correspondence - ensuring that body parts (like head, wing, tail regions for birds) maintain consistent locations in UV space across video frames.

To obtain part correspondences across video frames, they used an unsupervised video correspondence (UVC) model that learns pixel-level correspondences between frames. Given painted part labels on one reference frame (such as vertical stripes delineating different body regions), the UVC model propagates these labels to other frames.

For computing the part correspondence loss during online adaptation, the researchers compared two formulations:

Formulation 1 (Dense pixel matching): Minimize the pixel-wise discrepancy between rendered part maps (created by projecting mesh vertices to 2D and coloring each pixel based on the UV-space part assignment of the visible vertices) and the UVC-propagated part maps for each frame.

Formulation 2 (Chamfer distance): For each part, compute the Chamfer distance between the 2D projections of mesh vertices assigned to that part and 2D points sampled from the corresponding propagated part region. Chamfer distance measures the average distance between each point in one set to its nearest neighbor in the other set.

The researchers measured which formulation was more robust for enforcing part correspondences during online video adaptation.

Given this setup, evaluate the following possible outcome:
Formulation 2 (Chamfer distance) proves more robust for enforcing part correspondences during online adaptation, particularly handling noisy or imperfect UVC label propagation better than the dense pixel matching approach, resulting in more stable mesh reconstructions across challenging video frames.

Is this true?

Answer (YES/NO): YES